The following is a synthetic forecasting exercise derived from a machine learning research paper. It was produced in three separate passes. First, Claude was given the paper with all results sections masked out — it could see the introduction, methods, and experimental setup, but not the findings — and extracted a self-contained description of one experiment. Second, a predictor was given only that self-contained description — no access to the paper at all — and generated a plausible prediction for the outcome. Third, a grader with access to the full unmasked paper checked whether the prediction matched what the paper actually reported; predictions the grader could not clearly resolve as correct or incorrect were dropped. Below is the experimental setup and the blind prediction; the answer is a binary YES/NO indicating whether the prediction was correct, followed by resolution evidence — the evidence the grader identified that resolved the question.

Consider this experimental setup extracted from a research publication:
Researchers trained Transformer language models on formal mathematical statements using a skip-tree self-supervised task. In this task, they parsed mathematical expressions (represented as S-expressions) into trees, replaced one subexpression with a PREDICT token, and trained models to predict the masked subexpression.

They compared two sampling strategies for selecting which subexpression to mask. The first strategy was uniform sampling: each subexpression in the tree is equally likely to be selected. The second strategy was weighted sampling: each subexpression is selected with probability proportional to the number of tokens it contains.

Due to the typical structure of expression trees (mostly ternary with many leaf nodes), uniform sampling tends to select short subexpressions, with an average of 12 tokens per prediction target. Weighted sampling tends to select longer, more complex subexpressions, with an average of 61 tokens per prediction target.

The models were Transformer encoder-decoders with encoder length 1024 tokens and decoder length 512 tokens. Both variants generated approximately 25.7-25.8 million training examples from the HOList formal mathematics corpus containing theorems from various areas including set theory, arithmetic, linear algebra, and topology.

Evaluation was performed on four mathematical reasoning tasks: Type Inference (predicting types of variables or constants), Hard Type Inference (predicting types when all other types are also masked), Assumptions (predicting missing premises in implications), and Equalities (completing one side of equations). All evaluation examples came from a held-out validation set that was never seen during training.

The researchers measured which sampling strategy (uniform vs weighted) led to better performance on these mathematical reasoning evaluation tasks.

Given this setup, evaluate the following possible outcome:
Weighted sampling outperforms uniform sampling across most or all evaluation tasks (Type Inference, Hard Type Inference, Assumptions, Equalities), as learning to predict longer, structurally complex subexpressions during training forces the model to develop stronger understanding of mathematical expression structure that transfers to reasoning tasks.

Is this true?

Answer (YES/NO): NO